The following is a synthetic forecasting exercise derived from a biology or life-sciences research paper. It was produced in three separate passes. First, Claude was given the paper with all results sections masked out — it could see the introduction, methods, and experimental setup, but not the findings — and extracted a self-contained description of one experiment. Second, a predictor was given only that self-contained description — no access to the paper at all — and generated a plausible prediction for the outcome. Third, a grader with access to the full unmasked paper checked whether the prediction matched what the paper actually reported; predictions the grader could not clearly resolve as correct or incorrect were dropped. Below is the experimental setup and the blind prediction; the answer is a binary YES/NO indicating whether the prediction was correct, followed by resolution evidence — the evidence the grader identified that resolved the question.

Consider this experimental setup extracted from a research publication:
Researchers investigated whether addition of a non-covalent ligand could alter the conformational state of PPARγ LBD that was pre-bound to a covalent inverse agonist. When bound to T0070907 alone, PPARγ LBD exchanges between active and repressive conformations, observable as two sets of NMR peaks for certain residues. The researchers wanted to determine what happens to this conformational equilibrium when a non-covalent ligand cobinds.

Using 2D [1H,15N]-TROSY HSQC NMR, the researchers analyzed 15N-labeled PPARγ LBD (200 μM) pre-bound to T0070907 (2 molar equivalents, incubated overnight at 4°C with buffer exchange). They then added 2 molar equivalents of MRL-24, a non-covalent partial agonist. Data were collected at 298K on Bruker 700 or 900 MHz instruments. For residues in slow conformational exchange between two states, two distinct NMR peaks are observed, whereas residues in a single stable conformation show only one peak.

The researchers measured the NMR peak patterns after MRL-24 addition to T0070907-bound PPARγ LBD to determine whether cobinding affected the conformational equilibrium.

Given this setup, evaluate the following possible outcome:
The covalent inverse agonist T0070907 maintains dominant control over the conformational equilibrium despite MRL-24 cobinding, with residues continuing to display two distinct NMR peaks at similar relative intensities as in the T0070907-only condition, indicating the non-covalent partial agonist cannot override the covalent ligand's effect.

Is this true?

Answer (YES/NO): NO